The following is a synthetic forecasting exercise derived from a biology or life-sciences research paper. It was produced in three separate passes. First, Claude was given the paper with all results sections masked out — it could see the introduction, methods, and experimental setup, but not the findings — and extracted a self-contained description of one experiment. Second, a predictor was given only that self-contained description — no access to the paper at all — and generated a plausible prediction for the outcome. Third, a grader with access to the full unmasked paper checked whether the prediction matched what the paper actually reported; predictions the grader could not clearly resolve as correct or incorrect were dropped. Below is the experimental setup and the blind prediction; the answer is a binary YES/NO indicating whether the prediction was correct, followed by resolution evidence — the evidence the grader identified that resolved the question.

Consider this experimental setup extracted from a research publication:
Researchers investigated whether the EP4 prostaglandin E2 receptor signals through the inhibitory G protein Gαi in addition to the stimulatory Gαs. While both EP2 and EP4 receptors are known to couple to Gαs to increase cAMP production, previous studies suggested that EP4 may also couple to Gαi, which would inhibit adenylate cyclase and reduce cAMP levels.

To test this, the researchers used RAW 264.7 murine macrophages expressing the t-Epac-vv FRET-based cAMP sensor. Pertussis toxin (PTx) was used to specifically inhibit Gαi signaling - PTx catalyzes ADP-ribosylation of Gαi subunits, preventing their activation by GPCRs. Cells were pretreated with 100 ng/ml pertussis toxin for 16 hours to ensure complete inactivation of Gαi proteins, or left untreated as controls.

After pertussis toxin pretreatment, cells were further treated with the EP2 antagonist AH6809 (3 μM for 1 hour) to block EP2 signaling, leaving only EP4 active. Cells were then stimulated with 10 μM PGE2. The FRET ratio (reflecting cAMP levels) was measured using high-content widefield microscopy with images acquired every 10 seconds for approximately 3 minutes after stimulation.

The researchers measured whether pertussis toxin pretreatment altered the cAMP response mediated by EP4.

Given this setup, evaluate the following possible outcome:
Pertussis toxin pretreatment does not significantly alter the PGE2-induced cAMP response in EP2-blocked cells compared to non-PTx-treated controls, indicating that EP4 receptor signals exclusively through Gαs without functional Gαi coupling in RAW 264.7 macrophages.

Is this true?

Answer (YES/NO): NO